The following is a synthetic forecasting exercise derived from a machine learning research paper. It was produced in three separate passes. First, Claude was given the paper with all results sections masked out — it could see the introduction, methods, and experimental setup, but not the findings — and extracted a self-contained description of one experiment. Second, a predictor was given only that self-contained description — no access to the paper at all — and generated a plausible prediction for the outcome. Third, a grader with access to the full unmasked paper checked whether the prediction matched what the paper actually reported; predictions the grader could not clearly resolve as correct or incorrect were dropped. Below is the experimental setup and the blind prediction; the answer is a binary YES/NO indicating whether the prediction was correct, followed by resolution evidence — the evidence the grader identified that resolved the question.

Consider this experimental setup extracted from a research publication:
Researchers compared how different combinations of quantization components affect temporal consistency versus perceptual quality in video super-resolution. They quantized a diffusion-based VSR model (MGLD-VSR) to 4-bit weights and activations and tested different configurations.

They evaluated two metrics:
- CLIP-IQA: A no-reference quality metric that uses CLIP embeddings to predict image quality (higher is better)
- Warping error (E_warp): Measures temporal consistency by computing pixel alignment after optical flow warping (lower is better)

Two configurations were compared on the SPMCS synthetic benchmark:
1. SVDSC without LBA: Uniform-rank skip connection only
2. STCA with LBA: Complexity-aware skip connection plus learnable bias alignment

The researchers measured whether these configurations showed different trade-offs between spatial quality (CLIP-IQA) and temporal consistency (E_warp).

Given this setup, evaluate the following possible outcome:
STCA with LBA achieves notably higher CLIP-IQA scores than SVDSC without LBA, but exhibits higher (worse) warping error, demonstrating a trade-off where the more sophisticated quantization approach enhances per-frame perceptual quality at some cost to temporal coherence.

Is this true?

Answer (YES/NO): NO